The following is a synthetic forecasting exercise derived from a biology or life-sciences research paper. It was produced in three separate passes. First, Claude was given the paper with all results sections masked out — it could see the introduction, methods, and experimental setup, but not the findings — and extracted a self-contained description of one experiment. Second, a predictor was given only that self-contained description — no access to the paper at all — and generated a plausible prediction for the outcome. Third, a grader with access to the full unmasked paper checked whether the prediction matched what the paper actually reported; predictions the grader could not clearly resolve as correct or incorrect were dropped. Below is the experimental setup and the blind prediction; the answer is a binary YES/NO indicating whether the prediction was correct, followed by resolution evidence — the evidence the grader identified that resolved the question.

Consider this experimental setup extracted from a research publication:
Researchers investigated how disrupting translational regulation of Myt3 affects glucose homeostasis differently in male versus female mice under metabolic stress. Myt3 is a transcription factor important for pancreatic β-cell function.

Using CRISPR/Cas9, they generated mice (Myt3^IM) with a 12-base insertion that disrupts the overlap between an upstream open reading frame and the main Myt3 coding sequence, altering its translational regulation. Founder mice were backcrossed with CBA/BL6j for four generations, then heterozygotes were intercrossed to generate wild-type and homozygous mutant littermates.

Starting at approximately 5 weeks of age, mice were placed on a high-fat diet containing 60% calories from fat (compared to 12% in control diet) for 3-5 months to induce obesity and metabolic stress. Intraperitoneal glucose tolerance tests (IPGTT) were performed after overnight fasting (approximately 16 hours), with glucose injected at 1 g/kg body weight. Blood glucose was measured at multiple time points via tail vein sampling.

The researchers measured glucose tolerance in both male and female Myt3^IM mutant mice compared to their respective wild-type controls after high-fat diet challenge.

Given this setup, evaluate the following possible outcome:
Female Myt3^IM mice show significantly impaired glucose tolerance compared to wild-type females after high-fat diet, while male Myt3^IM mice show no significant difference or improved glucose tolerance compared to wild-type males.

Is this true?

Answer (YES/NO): NO